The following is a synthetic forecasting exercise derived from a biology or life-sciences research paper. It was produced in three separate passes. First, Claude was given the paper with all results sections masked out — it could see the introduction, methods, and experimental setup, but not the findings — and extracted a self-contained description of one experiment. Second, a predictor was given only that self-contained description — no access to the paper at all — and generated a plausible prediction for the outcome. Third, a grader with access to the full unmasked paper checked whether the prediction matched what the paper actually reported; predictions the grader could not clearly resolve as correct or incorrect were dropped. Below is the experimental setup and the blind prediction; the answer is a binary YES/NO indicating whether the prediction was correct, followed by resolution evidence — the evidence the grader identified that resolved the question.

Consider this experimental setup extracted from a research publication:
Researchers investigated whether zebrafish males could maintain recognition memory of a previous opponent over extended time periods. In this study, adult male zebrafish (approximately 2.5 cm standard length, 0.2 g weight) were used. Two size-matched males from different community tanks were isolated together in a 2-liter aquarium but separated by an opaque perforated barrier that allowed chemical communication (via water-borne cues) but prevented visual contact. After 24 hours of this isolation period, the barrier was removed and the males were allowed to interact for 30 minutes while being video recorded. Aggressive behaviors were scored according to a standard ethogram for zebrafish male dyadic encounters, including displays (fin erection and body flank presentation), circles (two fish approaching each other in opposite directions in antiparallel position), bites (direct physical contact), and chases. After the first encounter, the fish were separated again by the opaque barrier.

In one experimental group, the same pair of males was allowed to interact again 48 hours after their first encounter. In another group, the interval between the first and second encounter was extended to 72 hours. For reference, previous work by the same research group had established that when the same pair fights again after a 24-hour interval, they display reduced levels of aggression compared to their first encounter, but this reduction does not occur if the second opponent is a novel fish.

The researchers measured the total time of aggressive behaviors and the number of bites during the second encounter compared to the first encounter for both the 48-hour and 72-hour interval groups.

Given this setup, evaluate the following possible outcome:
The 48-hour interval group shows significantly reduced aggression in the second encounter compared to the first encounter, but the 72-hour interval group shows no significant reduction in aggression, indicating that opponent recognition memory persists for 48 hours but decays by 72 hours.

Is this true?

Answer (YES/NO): NO